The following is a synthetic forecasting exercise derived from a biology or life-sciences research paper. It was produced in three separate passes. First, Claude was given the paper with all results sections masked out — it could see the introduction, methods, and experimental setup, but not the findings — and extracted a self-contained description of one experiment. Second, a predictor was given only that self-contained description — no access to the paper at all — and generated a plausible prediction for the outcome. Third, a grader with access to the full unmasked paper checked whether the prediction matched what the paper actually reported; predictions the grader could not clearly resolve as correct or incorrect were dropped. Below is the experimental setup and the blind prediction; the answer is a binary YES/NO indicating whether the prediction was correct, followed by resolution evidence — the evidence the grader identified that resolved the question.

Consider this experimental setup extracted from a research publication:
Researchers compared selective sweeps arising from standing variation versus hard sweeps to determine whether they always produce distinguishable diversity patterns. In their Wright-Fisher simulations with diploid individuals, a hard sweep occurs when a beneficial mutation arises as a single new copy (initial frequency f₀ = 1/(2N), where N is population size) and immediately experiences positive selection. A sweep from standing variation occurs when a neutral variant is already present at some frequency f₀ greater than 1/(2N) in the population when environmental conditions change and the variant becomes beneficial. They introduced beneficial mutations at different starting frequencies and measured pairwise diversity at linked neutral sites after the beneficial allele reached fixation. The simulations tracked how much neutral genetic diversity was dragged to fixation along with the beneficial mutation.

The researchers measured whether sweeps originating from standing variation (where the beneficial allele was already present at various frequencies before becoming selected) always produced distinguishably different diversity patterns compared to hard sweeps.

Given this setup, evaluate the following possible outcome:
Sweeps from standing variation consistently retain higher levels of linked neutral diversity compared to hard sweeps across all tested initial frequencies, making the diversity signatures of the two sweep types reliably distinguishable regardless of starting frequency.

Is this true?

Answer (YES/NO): NO